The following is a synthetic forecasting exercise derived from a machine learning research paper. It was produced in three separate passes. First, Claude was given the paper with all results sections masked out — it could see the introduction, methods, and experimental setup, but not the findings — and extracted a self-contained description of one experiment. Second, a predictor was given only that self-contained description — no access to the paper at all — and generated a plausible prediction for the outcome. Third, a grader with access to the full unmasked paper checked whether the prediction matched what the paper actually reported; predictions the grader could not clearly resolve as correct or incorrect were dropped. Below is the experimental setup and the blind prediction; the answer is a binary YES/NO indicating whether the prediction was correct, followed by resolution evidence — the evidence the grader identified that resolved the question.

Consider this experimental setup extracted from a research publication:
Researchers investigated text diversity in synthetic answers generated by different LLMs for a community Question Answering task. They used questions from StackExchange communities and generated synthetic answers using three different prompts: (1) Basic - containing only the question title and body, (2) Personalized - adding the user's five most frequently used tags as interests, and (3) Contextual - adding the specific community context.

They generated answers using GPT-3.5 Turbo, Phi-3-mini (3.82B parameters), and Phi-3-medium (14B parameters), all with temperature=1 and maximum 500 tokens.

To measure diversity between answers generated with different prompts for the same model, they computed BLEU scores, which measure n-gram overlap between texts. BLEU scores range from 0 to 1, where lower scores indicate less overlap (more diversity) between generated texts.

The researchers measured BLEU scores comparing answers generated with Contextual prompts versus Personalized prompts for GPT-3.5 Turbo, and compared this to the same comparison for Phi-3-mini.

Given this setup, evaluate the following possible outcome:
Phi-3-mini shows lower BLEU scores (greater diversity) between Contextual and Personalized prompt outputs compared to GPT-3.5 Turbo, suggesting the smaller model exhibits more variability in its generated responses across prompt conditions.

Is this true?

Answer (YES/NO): NO